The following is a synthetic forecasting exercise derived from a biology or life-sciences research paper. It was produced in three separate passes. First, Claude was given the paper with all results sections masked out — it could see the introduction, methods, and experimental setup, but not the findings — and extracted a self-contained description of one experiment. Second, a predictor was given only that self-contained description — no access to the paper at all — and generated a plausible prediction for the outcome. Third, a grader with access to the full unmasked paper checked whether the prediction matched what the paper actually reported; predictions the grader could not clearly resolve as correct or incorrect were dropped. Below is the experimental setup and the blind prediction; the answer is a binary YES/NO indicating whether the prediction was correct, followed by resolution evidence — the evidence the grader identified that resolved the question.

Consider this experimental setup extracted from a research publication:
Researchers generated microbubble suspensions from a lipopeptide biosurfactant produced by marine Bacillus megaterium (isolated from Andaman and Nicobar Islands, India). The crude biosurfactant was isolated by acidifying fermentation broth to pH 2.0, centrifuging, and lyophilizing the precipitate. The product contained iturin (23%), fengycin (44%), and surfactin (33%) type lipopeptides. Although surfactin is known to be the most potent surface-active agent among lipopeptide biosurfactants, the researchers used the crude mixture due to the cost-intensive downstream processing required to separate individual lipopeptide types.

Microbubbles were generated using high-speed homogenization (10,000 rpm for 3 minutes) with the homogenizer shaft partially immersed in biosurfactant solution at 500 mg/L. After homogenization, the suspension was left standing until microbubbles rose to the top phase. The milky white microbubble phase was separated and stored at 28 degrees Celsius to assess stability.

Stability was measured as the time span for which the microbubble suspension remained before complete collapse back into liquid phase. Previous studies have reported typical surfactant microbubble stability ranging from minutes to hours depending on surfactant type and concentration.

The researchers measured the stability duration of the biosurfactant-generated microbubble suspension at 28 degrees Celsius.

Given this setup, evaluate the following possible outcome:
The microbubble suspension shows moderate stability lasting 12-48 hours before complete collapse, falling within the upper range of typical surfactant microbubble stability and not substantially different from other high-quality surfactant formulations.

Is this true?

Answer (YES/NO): YES